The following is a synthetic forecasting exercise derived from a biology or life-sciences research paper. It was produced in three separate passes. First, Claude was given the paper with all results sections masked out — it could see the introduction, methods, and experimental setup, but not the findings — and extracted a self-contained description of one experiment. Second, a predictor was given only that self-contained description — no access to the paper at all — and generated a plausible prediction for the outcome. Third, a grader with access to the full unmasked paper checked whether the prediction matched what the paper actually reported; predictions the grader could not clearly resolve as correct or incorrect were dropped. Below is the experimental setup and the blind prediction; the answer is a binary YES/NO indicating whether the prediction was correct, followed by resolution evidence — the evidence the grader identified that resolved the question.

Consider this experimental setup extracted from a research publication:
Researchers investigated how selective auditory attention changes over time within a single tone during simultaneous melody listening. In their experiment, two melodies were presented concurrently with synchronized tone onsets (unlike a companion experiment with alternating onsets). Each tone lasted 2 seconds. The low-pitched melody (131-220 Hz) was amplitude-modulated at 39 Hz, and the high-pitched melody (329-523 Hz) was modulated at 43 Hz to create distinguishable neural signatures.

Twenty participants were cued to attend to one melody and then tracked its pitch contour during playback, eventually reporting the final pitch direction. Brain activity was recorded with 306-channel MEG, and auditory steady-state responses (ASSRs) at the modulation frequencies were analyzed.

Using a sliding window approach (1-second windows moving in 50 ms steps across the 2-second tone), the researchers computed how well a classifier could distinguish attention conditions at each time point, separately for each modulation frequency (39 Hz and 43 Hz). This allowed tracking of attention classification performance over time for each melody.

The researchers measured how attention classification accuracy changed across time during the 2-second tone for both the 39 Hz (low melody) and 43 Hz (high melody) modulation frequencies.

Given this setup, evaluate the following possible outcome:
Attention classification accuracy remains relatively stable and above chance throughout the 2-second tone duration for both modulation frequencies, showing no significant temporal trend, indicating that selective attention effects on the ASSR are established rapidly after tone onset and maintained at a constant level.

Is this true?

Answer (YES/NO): NO